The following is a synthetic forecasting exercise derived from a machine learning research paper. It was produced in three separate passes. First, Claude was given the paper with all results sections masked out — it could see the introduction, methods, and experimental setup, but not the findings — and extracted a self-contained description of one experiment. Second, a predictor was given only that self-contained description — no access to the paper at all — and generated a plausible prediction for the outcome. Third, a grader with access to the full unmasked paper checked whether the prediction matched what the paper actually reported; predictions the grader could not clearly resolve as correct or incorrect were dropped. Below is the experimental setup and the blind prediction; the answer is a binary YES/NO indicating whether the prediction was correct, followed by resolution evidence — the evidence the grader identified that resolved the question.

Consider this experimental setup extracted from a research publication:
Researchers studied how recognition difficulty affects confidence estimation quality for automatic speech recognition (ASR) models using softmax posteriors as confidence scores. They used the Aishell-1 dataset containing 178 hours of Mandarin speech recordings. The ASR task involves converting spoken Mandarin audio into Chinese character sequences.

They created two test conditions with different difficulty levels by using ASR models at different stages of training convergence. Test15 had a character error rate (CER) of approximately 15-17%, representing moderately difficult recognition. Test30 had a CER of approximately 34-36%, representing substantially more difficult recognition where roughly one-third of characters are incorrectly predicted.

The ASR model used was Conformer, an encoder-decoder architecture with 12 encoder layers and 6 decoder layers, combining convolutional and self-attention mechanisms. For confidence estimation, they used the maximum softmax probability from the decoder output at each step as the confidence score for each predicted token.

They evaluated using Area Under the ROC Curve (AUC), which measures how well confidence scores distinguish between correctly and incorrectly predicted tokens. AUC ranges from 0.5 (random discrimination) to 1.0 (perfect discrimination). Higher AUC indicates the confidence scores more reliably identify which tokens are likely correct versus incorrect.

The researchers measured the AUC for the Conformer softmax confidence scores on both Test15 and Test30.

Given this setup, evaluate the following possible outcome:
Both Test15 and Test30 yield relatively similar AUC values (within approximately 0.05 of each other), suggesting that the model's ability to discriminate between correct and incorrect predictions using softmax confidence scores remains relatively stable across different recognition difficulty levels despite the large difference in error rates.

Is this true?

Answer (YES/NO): NO